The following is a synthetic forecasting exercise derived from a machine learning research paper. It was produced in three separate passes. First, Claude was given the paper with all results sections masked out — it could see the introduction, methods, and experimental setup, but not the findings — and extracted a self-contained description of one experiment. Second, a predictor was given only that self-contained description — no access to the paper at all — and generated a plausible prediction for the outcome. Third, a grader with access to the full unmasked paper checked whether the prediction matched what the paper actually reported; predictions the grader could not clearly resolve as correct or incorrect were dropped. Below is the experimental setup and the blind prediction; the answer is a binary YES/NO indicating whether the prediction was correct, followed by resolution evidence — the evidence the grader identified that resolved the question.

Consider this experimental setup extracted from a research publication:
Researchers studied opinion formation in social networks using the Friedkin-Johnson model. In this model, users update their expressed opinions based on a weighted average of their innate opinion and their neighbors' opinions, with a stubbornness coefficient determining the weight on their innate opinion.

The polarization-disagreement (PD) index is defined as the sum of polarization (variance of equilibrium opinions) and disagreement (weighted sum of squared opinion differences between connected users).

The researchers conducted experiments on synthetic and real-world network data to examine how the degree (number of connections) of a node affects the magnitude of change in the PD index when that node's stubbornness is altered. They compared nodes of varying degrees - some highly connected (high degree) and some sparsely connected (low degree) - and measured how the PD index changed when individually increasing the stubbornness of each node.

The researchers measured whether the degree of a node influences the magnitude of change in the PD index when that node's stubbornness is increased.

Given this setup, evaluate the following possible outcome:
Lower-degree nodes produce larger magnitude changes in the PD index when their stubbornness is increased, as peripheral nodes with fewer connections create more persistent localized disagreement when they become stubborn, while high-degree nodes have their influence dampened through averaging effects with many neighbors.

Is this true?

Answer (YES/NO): NO